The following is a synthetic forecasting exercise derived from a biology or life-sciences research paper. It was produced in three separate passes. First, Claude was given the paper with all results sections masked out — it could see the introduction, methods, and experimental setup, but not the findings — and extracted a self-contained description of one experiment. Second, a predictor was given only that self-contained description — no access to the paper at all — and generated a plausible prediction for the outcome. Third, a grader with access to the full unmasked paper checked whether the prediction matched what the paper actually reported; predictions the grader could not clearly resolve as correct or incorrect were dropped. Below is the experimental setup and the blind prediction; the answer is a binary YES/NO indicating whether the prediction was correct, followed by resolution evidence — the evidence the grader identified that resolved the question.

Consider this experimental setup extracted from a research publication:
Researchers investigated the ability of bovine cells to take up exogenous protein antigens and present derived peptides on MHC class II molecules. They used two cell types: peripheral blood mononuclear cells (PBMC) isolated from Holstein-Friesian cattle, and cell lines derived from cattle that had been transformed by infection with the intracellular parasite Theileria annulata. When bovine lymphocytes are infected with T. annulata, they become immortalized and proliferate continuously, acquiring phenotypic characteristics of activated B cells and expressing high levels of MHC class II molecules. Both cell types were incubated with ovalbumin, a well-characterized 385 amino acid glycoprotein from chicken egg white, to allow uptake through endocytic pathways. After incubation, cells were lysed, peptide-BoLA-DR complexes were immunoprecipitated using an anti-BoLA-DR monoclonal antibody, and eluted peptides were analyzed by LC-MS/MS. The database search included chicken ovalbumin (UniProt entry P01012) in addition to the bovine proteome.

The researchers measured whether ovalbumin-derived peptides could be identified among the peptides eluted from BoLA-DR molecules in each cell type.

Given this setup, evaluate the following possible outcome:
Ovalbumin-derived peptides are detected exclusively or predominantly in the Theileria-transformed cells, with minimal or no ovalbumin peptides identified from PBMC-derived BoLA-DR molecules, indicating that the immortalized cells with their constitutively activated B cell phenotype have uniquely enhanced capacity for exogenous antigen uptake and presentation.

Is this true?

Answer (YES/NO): NO